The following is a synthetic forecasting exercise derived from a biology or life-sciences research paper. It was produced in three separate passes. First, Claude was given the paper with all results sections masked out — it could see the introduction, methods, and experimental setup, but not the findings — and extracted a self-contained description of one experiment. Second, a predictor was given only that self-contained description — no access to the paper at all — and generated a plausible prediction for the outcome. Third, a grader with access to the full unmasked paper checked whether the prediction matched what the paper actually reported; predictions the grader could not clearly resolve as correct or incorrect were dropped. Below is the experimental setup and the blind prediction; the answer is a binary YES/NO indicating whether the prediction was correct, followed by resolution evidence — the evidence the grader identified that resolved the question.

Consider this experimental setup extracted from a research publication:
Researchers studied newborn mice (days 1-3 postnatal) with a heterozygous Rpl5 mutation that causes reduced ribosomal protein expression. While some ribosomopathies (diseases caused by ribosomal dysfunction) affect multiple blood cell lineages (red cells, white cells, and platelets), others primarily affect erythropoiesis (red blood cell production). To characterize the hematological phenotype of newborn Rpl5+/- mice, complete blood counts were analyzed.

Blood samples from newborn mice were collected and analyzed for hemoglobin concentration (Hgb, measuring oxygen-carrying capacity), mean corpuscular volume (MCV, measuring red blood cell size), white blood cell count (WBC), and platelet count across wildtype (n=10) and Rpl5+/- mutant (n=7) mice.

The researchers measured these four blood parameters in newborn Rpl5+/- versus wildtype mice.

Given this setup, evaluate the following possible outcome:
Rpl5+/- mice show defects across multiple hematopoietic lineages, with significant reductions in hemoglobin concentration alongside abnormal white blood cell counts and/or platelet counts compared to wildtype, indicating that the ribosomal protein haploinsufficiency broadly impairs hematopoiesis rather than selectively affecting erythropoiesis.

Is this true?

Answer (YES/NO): NO